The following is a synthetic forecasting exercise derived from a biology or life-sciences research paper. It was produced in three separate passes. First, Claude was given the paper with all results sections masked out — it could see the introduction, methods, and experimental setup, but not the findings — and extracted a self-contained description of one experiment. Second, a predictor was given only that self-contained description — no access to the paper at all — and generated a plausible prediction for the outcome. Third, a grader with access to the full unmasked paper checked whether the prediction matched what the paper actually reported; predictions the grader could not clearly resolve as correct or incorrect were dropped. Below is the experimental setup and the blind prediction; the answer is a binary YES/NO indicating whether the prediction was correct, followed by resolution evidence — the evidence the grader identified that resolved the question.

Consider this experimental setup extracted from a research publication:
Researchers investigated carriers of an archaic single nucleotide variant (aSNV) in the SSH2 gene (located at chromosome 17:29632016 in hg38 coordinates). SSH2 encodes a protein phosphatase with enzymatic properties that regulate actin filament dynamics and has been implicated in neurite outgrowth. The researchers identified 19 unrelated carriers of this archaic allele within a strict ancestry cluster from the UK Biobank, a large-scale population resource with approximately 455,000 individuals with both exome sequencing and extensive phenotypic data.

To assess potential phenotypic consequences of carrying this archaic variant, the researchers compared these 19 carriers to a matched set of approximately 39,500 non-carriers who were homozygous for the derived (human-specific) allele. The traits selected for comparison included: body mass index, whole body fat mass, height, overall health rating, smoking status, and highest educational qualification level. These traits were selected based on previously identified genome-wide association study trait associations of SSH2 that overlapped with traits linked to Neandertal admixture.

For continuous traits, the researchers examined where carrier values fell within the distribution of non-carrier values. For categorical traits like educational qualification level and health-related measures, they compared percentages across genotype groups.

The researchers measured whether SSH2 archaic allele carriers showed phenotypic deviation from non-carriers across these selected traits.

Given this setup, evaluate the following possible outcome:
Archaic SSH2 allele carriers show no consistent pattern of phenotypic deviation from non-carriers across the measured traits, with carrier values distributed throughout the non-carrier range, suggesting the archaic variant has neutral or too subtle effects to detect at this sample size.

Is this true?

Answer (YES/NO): YES